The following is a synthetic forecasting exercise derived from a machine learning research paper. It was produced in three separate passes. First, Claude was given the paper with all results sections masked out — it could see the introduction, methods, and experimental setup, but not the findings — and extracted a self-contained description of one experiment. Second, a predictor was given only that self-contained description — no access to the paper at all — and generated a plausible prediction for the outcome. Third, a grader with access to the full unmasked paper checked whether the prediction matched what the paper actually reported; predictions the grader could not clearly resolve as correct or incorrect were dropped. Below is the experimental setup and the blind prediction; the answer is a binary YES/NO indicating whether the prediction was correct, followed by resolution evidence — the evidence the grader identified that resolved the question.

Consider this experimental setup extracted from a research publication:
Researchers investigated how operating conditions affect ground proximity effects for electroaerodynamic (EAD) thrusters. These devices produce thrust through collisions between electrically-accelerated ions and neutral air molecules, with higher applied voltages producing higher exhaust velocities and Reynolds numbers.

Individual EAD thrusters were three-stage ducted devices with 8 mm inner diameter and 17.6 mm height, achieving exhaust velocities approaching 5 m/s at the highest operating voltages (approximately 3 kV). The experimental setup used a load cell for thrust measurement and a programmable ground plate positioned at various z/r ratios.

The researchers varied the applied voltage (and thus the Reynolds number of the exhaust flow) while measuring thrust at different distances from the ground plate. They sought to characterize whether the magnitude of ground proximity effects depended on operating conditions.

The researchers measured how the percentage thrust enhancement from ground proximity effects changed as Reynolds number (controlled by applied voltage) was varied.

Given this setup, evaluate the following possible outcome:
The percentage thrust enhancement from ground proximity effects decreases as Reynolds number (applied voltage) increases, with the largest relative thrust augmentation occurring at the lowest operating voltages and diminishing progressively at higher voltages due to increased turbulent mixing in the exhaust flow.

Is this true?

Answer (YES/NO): NO